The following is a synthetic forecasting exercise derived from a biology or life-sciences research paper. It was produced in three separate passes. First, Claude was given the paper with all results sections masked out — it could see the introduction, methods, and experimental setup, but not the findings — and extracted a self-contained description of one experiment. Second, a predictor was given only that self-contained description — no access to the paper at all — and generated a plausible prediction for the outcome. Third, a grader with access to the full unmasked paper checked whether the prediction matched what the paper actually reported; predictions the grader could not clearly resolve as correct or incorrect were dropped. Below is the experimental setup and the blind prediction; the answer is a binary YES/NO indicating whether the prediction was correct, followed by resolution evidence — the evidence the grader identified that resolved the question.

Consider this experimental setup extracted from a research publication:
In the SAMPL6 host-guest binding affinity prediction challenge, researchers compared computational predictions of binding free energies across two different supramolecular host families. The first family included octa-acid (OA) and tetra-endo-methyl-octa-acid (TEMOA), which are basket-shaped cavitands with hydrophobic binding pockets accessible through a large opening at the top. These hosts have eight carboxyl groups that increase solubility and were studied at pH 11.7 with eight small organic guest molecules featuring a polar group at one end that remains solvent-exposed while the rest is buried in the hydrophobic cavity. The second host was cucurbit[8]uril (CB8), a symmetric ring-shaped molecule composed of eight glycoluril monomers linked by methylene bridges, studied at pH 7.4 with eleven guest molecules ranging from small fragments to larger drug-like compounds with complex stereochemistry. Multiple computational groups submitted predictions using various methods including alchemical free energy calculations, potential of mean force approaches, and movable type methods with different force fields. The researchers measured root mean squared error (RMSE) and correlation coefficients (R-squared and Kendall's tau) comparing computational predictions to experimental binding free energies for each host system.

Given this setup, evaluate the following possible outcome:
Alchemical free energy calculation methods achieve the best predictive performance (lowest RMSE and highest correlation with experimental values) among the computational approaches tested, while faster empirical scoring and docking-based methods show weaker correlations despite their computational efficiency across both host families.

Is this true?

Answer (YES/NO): NO